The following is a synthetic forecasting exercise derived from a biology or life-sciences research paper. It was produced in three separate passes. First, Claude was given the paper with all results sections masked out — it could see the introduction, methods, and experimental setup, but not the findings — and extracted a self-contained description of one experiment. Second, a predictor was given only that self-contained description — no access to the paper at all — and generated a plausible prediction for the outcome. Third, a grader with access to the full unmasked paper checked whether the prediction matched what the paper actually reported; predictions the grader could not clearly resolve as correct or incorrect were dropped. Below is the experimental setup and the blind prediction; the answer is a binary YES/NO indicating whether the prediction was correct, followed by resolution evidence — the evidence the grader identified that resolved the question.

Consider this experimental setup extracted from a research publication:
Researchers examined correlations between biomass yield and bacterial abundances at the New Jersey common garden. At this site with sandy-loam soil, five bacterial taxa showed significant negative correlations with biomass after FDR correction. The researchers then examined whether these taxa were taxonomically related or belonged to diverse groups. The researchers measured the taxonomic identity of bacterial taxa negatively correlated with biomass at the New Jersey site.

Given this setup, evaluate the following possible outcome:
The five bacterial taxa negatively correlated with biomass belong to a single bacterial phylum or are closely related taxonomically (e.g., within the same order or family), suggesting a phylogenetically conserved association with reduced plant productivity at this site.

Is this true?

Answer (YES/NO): YES